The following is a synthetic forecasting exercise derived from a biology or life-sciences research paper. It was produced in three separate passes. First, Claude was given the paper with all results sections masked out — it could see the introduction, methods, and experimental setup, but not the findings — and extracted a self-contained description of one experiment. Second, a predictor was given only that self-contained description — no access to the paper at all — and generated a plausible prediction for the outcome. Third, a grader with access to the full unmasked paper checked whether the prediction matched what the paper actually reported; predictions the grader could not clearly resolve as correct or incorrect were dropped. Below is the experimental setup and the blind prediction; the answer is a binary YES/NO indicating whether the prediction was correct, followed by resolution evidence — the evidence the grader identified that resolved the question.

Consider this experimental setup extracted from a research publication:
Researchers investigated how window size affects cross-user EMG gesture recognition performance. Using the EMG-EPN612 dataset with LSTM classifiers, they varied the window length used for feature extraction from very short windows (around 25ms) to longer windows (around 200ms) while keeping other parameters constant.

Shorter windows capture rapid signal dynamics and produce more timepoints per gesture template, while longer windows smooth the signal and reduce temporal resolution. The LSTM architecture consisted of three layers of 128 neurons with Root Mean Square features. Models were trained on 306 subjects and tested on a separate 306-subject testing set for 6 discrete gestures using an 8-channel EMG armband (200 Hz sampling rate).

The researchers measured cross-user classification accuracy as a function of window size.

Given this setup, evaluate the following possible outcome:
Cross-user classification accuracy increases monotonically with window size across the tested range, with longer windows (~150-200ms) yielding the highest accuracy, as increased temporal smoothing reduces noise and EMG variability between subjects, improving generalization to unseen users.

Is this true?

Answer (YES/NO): NO